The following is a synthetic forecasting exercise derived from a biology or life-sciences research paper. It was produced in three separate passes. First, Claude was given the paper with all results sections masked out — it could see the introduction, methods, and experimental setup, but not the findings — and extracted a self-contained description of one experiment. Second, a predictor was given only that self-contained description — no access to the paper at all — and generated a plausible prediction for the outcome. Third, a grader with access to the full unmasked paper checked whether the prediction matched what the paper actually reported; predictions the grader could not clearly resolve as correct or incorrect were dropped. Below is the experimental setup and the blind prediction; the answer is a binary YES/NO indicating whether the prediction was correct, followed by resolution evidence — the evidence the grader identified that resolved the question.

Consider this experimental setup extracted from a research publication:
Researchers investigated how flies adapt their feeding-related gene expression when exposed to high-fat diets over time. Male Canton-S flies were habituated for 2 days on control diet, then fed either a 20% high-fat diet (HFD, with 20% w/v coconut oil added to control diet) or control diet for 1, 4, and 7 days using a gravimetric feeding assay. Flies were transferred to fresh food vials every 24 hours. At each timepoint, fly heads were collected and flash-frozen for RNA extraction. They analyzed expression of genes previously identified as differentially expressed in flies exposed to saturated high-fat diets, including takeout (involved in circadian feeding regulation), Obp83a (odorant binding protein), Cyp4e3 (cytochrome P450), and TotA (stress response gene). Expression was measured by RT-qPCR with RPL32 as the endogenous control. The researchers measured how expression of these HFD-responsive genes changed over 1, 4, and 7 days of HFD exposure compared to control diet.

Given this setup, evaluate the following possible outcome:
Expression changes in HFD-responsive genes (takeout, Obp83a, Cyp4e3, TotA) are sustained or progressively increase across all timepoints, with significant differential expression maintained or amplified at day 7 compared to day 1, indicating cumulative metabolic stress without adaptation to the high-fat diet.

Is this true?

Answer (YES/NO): NO